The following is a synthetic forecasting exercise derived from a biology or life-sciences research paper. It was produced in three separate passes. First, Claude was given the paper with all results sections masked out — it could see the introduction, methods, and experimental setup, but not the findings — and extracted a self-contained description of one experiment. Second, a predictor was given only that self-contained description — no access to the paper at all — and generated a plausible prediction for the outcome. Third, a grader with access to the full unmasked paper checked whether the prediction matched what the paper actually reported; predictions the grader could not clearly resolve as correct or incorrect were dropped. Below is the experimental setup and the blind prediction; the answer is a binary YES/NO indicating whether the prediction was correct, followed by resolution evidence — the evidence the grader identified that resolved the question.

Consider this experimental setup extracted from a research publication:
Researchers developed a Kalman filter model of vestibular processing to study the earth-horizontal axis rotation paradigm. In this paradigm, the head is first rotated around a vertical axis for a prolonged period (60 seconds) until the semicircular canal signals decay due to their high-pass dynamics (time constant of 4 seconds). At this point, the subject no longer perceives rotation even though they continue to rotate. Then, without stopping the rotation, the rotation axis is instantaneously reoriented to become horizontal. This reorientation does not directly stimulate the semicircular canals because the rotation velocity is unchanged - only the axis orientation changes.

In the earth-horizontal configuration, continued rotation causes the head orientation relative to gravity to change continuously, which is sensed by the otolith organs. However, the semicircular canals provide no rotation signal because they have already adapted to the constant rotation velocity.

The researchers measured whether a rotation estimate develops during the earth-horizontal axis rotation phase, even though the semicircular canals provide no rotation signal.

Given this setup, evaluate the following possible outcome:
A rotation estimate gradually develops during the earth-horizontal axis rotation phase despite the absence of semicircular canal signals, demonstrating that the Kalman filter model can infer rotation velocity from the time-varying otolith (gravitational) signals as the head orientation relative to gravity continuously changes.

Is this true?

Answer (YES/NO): YES